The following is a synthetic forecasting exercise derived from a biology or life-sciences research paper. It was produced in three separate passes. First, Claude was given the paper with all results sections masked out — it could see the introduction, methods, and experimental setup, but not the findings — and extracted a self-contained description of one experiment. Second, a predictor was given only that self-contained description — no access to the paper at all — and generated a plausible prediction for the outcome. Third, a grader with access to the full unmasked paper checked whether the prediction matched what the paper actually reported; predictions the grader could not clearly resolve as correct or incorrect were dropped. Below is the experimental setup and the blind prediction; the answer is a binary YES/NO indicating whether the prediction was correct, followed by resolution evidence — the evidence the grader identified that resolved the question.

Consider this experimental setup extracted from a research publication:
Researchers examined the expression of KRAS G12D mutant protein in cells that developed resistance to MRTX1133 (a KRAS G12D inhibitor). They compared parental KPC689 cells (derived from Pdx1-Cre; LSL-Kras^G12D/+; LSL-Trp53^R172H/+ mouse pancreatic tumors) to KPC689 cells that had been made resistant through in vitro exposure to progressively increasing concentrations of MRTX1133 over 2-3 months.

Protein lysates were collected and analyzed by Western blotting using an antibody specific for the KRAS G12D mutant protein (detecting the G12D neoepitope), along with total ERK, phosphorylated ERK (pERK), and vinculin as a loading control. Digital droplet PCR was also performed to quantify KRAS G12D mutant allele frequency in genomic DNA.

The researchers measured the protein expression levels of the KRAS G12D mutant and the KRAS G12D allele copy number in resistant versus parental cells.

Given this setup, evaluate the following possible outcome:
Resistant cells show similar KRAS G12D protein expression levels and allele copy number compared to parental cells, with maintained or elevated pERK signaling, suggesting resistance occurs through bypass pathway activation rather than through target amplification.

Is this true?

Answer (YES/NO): NO